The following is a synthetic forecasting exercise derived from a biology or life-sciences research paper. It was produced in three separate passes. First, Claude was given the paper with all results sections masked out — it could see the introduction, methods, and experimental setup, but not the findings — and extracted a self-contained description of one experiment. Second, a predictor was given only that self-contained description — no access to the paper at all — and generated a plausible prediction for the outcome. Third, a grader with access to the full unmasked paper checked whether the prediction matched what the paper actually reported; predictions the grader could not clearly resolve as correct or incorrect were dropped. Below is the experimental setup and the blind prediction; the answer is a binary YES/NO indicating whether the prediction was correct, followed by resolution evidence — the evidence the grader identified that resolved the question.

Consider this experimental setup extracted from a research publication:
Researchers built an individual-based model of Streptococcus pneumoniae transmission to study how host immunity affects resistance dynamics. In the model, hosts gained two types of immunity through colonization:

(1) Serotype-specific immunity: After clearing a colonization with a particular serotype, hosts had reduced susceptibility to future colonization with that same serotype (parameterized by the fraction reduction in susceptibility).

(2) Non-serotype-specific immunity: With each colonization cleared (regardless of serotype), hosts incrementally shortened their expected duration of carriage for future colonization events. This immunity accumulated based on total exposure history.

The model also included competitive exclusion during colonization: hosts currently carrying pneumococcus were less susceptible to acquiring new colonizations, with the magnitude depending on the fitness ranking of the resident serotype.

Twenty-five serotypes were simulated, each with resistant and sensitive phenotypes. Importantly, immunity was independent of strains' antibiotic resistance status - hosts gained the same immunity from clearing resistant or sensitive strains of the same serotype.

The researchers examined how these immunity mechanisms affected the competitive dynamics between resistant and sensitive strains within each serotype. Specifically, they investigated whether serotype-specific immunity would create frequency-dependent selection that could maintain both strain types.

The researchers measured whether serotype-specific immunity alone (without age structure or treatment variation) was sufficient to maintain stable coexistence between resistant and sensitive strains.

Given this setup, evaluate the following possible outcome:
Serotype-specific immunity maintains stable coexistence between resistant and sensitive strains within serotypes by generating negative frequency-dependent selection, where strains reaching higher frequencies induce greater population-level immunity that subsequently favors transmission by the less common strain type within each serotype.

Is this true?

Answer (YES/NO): NO